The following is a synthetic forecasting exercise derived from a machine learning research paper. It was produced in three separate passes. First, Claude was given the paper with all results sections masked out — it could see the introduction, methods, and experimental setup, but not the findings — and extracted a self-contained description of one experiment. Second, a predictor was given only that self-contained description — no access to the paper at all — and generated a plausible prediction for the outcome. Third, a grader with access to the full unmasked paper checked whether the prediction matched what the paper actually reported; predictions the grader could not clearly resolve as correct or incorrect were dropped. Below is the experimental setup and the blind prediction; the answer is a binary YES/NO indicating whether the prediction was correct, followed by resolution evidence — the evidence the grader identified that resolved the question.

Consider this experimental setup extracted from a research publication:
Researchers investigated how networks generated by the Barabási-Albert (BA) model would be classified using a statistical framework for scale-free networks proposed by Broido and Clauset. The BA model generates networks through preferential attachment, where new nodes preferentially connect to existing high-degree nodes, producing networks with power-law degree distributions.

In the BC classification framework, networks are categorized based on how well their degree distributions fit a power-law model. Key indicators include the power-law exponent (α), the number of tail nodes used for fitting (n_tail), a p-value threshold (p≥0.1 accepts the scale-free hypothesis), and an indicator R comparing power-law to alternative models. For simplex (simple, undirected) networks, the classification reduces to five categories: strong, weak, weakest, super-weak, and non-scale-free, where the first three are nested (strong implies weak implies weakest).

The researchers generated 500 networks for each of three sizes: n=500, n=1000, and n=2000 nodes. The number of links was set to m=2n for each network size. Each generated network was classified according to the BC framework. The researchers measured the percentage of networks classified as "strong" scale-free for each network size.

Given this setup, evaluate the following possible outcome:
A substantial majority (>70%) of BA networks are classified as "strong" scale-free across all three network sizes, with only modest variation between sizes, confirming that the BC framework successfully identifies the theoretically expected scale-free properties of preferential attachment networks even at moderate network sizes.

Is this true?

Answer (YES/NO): YES